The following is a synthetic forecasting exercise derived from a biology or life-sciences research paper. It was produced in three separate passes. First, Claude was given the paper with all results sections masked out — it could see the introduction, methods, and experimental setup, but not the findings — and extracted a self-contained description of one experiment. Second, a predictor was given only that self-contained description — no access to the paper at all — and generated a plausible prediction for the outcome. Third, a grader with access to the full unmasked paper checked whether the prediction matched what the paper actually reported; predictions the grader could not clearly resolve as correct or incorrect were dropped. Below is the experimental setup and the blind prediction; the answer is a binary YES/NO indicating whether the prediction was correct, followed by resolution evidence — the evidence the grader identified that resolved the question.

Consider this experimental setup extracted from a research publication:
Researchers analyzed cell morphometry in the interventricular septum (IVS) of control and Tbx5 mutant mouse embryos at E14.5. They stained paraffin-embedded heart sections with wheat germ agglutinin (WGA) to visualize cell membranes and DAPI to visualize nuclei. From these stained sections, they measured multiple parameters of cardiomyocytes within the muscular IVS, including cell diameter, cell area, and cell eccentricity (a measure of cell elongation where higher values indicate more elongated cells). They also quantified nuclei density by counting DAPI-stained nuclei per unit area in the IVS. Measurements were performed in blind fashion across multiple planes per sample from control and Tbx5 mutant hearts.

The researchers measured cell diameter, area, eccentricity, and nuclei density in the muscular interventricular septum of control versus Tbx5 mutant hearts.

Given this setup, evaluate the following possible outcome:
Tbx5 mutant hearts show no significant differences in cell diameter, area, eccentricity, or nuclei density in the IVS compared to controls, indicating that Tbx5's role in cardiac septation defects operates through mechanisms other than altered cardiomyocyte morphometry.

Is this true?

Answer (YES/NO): NO